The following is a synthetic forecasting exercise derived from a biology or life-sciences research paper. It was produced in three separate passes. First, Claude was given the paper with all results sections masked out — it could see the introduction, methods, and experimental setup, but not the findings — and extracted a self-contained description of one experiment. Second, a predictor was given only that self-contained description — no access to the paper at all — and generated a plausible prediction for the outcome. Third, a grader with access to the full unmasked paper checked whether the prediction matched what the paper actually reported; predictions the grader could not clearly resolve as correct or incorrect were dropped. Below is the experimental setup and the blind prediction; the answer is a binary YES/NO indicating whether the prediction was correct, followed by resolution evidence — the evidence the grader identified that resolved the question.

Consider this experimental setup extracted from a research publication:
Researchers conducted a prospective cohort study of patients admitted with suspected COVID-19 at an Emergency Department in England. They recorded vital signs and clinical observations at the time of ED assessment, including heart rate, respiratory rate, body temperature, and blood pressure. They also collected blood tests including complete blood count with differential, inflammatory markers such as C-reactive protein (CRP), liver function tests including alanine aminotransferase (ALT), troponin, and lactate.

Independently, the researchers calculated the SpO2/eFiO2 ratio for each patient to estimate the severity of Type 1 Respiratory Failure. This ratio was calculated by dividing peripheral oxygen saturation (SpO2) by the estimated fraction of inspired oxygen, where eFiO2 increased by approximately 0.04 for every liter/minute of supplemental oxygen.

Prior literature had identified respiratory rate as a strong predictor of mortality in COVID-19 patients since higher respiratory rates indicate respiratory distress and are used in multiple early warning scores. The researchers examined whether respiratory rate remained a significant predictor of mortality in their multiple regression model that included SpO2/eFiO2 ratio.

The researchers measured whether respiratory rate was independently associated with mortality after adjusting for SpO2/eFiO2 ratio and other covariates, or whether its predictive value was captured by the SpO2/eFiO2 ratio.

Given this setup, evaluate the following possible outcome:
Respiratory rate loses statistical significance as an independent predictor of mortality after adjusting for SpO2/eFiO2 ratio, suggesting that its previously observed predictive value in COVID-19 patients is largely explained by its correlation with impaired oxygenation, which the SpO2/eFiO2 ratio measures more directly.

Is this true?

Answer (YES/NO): NO